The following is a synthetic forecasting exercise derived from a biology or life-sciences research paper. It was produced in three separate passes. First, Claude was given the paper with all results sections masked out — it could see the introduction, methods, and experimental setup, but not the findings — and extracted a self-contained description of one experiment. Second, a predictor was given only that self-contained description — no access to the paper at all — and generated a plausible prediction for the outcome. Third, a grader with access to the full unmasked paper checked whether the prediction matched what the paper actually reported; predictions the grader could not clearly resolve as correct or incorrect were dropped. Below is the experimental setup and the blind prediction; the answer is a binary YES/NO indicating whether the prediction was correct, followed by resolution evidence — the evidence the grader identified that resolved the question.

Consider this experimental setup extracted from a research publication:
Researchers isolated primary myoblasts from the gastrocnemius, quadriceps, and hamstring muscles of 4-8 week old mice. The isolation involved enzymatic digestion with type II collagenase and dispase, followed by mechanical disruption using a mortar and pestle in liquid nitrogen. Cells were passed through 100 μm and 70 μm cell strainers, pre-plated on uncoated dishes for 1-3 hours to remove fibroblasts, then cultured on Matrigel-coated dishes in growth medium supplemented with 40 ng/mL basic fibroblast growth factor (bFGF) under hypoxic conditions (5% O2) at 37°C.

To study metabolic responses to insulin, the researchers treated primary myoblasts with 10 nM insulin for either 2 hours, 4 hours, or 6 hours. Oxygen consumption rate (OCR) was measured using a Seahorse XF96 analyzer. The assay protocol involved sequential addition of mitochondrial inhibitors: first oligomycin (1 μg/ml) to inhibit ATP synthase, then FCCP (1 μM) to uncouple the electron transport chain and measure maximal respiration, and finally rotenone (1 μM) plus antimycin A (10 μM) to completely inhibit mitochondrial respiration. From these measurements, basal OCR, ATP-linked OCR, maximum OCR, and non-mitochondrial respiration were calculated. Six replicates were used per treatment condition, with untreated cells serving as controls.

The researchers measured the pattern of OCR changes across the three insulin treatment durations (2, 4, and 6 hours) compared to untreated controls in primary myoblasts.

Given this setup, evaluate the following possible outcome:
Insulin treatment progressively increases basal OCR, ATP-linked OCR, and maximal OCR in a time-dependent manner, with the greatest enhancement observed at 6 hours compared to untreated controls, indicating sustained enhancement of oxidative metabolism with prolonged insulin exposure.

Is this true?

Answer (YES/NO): NO